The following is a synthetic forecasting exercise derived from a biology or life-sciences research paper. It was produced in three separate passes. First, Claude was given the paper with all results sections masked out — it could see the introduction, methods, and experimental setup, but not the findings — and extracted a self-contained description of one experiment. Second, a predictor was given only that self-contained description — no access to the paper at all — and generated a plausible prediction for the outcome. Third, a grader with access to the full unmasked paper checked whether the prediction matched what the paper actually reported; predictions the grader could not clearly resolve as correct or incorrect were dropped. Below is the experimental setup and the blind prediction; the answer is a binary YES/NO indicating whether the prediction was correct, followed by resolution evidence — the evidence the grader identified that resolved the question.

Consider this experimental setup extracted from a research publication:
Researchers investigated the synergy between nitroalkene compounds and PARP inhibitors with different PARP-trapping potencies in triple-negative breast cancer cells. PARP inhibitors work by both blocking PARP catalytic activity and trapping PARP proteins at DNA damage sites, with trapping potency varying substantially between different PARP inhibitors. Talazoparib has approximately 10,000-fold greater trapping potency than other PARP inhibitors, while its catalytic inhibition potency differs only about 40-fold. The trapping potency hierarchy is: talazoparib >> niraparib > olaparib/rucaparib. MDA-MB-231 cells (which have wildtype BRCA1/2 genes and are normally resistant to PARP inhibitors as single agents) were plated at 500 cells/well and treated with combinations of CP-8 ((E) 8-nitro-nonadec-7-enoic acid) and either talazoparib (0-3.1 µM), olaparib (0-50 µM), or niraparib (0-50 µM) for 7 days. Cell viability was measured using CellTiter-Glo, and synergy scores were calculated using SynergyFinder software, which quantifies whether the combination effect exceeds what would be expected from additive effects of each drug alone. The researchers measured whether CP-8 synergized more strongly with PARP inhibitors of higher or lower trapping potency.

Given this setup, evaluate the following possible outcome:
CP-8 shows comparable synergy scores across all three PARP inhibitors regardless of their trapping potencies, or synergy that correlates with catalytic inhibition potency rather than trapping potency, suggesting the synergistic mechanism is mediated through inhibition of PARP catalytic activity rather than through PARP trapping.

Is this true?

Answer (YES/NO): NO